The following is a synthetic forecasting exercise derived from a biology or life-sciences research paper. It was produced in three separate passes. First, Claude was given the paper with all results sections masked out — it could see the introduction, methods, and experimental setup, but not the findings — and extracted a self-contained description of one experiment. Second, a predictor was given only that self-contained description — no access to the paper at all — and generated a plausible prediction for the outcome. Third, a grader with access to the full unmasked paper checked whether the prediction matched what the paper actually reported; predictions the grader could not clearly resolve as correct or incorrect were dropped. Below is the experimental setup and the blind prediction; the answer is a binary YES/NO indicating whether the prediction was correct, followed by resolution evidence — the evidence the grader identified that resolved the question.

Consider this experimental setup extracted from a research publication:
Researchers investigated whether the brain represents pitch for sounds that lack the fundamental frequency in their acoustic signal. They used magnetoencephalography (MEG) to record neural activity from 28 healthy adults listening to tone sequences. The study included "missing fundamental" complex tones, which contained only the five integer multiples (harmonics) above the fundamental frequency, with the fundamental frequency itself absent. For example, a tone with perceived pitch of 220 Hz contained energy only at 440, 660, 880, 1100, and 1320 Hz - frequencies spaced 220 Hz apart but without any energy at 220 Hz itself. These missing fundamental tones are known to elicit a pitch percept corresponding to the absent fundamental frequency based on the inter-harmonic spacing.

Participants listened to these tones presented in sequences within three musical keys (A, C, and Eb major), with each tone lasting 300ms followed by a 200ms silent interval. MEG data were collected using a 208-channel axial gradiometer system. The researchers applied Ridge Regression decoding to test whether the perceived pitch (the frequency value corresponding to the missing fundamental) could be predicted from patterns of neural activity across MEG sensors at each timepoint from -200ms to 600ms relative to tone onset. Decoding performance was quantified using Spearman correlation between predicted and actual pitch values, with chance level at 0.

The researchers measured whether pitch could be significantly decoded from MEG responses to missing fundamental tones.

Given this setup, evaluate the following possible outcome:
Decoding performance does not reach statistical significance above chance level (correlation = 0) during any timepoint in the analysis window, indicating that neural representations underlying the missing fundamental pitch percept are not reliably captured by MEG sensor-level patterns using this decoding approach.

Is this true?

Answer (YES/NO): NO